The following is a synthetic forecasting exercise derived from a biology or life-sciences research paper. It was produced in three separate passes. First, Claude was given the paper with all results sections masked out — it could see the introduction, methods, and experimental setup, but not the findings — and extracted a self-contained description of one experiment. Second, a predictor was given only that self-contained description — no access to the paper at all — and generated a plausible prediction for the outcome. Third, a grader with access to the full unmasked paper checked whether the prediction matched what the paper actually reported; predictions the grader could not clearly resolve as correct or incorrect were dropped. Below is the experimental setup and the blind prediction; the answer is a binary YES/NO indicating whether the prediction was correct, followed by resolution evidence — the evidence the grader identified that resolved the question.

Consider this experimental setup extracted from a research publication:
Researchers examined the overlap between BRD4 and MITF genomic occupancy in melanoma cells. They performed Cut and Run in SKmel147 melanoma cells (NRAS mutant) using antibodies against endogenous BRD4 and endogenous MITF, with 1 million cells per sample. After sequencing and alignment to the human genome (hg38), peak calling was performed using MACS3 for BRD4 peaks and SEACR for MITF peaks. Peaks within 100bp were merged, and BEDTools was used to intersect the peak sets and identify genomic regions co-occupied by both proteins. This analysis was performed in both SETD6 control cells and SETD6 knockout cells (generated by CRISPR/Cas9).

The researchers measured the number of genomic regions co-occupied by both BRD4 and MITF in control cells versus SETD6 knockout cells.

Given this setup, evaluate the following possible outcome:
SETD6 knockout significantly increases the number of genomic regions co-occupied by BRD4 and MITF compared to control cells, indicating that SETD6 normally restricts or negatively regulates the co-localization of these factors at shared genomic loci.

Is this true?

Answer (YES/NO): NO